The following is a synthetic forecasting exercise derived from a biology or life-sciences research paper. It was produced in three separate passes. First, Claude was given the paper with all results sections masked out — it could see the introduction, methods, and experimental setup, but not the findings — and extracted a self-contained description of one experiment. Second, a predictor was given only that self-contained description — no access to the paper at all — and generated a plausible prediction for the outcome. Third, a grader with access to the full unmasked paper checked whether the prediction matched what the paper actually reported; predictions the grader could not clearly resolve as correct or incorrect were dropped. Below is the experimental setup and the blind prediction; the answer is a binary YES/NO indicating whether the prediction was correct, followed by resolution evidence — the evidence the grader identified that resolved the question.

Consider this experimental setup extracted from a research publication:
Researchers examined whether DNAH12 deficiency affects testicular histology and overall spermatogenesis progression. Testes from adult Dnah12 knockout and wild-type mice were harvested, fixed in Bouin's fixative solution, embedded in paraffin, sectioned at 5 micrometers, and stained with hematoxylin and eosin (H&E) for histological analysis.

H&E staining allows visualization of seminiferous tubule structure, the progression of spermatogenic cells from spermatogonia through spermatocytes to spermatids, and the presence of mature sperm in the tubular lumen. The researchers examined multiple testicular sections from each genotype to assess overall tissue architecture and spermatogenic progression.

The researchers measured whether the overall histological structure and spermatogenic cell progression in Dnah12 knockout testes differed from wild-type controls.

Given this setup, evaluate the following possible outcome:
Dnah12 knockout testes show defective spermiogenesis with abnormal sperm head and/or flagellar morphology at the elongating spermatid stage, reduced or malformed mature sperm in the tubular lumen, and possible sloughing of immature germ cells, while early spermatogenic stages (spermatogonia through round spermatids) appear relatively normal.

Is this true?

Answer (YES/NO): YES